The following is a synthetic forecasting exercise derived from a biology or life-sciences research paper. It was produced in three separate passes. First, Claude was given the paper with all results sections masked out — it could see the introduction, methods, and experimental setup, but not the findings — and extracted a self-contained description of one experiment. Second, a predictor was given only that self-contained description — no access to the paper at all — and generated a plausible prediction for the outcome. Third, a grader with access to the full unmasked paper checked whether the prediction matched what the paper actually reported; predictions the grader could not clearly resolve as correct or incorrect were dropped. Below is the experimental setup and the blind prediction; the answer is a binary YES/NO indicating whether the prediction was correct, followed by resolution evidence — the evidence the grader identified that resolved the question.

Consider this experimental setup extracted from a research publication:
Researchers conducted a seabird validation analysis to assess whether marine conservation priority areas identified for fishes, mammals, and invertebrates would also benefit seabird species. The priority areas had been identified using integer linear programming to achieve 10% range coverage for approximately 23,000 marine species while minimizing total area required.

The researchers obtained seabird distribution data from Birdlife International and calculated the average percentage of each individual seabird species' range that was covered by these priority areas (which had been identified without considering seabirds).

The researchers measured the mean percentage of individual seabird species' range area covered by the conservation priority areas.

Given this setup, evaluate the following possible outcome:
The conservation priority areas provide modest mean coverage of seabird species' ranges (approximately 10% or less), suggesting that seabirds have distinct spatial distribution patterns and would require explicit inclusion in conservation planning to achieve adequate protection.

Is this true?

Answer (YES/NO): NO